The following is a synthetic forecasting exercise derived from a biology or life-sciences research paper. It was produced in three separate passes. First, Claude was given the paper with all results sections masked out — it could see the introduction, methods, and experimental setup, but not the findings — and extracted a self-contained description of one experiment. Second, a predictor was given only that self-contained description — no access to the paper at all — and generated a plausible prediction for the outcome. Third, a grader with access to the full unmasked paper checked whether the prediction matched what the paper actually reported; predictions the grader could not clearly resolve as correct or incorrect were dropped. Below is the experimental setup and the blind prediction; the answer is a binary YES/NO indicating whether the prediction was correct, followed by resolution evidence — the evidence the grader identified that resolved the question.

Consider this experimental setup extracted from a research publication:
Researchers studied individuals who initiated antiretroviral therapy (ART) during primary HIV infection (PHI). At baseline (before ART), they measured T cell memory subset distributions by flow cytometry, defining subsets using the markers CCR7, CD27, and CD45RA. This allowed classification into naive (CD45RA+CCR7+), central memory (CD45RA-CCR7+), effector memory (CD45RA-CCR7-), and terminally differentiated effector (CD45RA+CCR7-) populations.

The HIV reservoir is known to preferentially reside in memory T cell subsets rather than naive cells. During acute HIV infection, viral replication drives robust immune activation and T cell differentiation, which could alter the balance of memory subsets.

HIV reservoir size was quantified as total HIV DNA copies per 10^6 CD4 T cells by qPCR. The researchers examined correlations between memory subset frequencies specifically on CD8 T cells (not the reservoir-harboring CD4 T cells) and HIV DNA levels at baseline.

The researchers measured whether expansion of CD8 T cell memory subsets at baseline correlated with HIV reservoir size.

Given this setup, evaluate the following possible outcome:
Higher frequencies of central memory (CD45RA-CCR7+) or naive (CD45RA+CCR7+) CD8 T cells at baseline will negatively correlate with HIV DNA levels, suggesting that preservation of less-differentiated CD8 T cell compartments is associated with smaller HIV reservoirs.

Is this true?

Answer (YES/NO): YES